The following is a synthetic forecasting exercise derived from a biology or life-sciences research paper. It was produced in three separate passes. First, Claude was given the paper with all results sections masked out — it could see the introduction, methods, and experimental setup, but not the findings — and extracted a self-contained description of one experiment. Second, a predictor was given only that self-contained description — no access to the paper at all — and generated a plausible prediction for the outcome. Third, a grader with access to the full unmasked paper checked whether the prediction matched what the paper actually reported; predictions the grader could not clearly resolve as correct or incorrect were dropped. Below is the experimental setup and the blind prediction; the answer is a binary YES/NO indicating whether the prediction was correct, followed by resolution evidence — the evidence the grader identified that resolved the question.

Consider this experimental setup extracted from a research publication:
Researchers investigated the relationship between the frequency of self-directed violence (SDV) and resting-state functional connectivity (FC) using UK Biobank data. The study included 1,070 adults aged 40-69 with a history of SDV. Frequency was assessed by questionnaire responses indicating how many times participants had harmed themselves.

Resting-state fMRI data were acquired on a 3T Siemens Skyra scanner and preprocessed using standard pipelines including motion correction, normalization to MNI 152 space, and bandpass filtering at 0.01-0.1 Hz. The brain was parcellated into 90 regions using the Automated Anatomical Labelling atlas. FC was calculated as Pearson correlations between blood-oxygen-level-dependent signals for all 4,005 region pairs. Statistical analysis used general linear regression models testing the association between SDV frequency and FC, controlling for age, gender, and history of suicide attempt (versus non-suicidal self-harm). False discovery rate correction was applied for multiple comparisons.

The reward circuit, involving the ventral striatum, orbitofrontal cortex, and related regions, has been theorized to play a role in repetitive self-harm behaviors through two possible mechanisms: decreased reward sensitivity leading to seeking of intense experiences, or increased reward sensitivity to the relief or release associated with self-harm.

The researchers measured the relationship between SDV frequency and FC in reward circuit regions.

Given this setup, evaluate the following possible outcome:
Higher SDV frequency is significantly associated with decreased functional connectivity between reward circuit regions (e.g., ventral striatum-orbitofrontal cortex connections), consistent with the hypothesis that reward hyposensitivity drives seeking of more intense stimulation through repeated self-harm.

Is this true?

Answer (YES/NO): NO